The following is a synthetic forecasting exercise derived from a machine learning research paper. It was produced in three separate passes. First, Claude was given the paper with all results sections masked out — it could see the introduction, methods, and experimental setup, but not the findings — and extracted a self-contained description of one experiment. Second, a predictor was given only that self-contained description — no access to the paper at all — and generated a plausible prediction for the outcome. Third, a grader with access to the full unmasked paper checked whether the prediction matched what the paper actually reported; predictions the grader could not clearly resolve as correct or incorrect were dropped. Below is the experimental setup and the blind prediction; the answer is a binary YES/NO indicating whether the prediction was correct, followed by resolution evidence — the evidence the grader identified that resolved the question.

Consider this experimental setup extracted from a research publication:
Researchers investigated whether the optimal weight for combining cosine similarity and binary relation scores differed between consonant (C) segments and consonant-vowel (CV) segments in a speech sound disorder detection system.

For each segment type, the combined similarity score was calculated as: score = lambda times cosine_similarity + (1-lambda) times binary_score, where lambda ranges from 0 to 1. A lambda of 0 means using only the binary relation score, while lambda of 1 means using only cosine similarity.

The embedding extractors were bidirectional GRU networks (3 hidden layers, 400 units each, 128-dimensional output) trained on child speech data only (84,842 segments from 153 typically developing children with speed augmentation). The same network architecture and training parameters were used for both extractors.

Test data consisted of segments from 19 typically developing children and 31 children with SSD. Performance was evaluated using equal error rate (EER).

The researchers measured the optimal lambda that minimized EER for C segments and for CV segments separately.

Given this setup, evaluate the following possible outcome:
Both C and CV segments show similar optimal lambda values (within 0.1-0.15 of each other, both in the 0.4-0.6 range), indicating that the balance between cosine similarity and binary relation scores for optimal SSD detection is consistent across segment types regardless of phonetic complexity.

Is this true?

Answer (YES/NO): NO